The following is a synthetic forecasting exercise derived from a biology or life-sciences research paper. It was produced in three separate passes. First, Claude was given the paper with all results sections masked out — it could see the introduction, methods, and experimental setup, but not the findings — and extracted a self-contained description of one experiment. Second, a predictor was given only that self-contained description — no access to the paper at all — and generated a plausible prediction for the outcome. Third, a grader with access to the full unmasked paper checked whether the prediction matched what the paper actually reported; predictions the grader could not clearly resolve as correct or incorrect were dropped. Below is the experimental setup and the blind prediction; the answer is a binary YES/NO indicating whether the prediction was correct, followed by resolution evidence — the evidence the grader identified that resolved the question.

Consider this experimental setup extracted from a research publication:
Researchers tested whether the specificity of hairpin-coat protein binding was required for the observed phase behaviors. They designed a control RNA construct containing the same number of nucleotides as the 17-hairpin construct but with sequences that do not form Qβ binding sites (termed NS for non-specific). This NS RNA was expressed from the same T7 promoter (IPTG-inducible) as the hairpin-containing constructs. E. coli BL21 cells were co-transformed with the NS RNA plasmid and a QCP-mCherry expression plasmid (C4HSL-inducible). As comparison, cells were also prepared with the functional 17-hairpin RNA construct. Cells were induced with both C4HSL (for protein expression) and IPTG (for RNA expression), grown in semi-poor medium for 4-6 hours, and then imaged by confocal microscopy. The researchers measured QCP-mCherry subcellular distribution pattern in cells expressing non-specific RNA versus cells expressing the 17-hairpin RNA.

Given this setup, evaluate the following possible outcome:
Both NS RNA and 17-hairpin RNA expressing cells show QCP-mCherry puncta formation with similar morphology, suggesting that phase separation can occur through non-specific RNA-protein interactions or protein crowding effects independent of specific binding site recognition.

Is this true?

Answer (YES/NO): YES